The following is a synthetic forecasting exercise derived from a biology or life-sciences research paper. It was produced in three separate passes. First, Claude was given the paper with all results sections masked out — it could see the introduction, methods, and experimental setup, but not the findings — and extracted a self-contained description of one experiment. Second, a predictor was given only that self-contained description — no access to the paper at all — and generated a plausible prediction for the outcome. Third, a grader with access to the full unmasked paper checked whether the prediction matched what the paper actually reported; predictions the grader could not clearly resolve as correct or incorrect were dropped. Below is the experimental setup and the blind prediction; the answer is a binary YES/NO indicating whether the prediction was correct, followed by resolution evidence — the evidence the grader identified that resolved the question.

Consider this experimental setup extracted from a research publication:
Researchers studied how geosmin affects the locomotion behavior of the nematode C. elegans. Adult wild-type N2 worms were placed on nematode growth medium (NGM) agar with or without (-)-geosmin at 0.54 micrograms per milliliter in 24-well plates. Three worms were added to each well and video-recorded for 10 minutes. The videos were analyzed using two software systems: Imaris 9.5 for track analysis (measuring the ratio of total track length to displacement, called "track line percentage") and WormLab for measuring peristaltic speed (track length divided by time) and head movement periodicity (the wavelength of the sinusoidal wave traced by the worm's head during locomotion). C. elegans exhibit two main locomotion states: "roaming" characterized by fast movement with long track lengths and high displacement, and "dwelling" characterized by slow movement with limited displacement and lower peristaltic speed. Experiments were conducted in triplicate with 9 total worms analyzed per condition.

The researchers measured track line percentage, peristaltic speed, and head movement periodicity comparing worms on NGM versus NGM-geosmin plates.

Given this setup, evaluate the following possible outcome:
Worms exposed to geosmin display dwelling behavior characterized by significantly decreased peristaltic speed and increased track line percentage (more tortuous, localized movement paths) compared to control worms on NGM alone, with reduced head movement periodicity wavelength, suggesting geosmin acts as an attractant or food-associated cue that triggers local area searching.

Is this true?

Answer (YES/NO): NO